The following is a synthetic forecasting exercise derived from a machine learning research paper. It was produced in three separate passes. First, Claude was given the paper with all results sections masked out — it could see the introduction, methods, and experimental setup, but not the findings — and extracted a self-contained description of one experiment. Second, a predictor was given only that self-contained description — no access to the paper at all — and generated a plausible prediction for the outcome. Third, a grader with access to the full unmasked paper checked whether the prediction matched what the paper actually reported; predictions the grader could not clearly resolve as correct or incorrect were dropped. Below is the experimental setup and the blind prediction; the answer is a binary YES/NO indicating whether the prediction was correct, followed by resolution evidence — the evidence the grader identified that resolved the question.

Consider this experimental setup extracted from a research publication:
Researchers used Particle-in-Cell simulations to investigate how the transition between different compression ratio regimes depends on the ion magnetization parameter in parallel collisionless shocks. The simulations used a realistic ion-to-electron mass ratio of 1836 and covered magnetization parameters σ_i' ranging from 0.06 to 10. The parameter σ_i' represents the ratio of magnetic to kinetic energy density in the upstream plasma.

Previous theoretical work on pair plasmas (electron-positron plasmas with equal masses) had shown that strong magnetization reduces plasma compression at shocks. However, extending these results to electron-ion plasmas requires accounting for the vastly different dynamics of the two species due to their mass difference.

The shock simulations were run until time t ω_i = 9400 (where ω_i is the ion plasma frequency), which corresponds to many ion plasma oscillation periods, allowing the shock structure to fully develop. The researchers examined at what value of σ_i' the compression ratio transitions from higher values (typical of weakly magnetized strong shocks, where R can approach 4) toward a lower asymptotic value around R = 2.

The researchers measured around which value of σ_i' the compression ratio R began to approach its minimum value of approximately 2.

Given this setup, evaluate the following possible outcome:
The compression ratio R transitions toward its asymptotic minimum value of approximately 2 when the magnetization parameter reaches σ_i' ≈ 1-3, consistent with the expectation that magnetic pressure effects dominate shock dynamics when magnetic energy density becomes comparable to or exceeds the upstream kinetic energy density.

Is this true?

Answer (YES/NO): NO